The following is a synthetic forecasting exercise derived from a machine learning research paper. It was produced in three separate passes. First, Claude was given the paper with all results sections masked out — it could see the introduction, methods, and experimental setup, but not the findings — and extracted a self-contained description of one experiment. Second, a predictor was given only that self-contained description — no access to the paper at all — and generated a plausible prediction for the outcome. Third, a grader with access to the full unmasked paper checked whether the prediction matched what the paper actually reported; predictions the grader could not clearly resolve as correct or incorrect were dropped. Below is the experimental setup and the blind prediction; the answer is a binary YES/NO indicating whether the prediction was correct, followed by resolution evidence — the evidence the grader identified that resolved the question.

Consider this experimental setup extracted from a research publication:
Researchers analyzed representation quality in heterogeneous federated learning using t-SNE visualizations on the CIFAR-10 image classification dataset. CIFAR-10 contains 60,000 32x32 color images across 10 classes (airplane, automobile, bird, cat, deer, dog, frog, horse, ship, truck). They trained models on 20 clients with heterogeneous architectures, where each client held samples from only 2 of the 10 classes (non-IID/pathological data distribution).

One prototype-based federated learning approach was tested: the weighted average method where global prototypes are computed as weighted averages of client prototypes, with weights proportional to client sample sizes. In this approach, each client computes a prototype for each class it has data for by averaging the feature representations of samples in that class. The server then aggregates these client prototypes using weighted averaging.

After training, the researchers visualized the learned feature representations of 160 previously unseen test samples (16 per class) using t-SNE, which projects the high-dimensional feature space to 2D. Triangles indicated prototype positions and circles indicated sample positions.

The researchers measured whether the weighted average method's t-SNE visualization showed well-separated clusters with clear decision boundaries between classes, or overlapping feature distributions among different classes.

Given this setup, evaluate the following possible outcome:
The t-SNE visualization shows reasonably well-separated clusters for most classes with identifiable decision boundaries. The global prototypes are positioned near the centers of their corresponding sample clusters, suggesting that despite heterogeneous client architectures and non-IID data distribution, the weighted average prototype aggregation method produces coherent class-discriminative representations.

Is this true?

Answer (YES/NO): NO